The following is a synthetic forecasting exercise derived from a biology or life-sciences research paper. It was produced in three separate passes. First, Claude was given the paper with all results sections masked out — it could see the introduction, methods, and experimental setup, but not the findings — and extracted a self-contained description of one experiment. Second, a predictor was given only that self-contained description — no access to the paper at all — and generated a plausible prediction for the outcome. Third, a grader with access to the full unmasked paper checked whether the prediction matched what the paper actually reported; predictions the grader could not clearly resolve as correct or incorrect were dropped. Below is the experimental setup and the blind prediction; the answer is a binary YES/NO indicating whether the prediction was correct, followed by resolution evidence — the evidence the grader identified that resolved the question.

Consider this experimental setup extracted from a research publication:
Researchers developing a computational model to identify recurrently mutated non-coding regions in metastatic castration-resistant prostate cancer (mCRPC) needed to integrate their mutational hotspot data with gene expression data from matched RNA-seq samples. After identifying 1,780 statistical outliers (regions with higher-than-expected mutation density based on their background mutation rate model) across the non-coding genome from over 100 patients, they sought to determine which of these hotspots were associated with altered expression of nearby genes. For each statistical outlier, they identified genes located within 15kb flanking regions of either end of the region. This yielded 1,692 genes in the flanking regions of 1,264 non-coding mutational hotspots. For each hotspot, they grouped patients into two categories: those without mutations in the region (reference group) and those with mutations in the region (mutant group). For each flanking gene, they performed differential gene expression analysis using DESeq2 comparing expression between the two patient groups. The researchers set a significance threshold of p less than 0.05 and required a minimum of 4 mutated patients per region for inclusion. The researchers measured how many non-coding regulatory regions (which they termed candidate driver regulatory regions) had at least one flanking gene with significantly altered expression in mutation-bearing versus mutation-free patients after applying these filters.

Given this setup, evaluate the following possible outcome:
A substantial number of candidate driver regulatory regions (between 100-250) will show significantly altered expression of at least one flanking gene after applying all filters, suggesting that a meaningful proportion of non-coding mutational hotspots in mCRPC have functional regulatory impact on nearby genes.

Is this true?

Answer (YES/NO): NO